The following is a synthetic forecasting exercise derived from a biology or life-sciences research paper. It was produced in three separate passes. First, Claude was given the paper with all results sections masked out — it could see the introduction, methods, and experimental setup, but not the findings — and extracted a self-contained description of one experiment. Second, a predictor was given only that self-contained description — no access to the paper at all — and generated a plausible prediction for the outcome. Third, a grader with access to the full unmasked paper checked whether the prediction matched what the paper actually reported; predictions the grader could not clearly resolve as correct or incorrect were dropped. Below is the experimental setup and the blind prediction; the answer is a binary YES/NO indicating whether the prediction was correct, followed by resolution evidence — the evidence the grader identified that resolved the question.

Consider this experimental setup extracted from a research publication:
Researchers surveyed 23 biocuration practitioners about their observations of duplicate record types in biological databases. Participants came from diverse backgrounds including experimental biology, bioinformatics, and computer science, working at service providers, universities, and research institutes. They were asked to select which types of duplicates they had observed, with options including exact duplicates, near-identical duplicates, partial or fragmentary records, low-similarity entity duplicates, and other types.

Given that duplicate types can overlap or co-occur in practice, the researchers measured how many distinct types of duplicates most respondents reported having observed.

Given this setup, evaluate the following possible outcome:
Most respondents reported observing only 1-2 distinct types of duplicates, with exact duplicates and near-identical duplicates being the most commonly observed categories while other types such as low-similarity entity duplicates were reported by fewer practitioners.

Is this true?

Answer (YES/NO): NO